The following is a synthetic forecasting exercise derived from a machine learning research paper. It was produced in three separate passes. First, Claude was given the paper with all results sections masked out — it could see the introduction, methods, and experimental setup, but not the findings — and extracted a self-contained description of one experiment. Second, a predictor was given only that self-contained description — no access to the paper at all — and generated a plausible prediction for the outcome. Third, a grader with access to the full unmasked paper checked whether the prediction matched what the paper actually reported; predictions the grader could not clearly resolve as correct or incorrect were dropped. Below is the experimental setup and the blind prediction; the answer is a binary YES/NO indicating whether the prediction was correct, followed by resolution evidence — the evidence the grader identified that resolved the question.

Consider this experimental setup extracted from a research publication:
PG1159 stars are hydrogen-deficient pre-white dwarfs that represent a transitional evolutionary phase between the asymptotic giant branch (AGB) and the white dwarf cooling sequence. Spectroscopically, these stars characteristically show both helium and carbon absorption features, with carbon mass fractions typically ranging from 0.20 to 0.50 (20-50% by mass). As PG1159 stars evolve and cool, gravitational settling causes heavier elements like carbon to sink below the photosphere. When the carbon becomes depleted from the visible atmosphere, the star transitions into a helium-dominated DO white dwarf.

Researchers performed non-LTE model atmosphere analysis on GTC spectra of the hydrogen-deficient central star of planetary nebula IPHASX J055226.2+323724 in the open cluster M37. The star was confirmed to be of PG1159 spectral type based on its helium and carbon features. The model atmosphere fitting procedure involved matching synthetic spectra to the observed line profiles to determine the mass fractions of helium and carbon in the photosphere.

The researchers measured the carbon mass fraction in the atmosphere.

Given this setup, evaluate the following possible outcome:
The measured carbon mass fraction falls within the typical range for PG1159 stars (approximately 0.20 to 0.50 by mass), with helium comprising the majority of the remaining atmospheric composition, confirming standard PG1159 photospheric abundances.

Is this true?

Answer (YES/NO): NO